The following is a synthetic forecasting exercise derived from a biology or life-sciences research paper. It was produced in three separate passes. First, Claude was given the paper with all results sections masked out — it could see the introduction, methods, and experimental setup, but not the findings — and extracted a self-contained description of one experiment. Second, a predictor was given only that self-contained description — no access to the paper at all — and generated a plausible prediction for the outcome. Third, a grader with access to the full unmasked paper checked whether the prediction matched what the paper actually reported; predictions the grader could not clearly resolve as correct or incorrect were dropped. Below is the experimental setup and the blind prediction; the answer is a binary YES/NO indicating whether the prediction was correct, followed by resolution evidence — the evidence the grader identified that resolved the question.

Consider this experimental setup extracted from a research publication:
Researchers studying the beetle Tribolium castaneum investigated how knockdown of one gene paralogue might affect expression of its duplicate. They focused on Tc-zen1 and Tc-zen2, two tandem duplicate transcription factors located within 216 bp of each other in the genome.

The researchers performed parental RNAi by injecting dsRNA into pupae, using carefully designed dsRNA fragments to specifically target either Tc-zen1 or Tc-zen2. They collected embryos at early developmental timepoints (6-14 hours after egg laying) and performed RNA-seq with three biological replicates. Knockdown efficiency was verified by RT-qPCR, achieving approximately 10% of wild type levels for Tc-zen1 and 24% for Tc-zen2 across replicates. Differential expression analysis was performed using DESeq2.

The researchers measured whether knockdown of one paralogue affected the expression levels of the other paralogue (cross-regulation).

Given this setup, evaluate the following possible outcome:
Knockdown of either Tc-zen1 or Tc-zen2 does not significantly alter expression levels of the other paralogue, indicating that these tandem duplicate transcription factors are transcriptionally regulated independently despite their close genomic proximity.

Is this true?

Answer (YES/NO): NO